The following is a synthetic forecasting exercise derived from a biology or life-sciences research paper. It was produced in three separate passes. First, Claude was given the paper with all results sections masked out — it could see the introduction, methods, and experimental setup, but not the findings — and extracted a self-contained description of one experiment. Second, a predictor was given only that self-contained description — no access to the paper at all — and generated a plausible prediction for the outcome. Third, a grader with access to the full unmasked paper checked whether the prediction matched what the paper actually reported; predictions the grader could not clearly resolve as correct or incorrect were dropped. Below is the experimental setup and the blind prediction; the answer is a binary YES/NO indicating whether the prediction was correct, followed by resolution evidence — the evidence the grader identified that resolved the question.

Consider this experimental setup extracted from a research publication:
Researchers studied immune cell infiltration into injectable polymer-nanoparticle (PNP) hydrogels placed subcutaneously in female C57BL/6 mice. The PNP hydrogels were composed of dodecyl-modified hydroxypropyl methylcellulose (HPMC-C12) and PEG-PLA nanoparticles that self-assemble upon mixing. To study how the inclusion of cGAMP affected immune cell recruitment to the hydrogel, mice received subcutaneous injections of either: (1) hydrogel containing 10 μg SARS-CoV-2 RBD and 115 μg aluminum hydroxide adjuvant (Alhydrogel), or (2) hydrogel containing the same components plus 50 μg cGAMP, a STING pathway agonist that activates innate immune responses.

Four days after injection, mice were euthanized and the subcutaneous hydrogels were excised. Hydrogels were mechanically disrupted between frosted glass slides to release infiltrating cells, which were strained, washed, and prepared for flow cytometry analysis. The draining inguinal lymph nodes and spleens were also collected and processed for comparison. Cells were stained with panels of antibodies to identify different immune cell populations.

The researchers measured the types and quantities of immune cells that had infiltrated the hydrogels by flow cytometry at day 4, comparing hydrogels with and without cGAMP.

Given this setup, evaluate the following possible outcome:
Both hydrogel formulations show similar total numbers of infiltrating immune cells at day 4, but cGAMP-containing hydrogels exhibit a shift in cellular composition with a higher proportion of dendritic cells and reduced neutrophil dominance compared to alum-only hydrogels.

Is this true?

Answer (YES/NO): NO